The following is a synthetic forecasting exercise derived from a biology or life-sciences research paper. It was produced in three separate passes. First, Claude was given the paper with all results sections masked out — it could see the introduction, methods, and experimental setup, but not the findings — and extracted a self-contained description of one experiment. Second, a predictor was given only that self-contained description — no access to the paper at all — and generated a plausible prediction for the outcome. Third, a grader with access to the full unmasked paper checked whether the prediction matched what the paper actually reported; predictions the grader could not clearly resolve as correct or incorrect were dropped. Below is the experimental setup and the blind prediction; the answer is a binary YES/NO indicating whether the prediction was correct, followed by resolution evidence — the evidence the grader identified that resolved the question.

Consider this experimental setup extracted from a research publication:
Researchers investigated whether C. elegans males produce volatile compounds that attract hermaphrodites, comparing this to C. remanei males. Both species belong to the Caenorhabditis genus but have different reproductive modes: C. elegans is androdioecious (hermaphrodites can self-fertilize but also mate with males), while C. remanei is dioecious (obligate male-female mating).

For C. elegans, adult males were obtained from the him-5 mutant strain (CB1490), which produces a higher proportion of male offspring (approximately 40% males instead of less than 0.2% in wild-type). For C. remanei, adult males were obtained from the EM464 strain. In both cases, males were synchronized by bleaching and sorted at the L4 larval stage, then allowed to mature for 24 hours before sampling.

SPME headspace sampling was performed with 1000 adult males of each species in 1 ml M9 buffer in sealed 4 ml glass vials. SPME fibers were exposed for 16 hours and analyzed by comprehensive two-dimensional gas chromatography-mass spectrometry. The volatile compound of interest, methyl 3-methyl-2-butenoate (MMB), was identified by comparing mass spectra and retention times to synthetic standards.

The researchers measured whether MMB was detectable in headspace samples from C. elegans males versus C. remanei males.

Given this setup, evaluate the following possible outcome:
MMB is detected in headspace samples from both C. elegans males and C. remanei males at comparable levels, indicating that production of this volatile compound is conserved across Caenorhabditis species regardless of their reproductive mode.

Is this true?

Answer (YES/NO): NO